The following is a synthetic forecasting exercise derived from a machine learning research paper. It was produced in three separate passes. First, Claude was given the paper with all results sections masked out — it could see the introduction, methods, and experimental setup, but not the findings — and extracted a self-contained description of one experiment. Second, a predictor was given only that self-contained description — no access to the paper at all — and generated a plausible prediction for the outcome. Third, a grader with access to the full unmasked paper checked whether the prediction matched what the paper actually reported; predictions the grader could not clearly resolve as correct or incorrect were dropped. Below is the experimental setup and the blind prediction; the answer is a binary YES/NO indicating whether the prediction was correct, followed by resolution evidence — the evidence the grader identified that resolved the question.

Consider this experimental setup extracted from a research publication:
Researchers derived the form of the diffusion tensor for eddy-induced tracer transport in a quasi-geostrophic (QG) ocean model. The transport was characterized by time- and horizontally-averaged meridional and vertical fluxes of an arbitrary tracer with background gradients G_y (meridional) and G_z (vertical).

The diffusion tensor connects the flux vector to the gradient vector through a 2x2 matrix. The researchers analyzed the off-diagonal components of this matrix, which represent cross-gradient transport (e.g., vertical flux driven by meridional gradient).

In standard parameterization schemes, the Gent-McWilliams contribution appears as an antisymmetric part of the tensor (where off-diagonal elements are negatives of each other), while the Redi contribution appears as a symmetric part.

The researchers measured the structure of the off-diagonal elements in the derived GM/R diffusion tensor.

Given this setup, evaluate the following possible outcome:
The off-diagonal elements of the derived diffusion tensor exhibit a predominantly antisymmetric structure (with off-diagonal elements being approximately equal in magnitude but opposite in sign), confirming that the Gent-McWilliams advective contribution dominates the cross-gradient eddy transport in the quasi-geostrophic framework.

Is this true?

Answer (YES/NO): NO